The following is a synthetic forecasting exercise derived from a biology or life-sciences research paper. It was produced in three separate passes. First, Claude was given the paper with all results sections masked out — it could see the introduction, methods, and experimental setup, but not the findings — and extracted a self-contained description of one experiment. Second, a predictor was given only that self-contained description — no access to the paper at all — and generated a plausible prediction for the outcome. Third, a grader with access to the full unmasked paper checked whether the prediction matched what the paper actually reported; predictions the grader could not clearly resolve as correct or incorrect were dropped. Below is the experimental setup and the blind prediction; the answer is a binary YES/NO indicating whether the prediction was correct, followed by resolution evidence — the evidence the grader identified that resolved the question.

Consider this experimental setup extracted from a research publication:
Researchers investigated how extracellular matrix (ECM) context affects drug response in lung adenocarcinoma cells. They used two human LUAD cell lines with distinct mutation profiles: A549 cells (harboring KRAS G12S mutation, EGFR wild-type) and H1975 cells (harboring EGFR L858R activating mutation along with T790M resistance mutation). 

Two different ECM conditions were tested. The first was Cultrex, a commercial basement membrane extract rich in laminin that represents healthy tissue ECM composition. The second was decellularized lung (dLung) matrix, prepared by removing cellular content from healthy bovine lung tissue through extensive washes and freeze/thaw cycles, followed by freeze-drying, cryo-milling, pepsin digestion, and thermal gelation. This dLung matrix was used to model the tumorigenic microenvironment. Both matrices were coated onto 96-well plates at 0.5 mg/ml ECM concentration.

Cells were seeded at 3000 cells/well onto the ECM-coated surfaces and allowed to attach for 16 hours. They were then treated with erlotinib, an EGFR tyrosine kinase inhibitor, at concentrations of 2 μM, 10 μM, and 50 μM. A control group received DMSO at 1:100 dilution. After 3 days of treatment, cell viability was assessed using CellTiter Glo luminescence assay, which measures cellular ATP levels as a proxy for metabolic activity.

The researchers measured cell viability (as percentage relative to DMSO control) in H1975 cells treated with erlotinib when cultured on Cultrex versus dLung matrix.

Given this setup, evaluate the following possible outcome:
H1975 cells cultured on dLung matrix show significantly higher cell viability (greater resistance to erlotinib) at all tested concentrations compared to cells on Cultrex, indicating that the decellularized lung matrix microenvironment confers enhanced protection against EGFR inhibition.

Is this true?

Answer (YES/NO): NO